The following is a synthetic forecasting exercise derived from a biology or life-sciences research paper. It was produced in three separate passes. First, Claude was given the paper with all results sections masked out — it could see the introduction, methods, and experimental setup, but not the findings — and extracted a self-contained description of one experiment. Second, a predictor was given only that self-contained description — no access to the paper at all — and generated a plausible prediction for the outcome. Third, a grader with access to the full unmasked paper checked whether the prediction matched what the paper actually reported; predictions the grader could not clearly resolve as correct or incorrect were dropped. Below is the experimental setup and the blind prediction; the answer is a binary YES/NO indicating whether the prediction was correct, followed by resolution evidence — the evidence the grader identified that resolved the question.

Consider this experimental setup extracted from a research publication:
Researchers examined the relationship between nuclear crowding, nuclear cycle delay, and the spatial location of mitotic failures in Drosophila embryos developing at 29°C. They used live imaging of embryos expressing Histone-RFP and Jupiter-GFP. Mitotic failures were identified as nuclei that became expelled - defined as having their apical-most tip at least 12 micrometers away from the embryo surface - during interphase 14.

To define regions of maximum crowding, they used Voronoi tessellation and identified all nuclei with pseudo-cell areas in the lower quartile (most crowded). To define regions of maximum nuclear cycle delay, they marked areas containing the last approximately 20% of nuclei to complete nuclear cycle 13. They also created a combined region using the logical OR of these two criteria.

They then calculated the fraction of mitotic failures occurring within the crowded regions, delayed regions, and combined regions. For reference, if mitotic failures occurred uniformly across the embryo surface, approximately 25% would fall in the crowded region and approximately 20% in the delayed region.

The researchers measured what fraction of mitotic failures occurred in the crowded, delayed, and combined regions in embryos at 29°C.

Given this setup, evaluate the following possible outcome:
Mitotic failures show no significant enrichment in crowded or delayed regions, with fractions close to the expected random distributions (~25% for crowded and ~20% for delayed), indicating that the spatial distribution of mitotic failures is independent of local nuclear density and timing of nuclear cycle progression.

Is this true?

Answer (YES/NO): NO